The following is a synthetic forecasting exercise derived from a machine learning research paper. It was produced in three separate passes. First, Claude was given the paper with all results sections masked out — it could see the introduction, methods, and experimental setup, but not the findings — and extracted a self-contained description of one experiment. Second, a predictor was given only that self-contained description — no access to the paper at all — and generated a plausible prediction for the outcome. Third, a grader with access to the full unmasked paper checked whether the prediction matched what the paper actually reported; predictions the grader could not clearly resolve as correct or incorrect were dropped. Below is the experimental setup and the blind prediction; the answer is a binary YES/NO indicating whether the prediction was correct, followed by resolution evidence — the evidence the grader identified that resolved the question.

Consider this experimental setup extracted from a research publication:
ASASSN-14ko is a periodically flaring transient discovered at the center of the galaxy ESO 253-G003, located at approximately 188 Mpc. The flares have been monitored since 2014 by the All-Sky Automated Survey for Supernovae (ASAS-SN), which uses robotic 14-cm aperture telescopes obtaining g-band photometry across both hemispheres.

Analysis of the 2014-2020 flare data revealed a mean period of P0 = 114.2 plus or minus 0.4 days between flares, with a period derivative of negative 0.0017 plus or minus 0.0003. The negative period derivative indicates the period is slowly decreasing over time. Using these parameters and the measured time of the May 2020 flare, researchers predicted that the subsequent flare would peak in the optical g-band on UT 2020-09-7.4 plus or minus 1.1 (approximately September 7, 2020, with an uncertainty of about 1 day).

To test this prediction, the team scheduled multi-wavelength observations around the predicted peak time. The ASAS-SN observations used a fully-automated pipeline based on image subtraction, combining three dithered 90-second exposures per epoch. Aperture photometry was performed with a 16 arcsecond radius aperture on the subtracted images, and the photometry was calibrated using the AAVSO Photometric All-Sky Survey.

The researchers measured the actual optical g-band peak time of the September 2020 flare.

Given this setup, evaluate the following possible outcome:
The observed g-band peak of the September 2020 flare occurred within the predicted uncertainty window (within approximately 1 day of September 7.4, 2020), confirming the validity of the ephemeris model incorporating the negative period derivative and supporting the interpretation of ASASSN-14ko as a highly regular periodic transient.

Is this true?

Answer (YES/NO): YES